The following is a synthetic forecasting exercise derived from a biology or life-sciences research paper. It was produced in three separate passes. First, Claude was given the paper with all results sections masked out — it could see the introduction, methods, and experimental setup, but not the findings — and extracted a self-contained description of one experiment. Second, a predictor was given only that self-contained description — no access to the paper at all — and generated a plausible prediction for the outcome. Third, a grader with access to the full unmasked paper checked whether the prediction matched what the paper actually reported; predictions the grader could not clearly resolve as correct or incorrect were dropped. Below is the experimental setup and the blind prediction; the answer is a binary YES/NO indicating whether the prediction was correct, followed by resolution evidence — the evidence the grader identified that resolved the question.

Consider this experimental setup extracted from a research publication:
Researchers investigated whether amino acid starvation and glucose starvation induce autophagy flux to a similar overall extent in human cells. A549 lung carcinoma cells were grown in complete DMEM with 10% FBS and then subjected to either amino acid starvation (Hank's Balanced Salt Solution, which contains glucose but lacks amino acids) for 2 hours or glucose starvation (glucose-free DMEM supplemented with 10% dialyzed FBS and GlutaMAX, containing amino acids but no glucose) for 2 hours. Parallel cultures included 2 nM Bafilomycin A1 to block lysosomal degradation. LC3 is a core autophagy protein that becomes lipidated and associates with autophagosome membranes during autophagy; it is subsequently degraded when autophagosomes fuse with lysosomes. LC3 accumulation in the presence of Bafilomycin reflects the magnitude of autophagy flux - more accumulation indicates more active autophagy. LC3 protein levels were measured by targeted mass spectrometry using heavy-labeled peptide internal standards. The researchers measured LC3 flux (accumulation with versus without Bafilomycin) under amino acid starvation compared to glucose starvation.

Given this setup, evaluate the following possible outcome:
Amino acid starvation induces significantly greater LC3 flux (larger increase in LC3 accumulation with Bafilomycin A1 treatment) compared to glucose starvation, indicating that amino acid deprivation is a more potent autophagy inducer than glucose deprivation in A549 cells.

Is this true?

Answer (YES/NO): YES